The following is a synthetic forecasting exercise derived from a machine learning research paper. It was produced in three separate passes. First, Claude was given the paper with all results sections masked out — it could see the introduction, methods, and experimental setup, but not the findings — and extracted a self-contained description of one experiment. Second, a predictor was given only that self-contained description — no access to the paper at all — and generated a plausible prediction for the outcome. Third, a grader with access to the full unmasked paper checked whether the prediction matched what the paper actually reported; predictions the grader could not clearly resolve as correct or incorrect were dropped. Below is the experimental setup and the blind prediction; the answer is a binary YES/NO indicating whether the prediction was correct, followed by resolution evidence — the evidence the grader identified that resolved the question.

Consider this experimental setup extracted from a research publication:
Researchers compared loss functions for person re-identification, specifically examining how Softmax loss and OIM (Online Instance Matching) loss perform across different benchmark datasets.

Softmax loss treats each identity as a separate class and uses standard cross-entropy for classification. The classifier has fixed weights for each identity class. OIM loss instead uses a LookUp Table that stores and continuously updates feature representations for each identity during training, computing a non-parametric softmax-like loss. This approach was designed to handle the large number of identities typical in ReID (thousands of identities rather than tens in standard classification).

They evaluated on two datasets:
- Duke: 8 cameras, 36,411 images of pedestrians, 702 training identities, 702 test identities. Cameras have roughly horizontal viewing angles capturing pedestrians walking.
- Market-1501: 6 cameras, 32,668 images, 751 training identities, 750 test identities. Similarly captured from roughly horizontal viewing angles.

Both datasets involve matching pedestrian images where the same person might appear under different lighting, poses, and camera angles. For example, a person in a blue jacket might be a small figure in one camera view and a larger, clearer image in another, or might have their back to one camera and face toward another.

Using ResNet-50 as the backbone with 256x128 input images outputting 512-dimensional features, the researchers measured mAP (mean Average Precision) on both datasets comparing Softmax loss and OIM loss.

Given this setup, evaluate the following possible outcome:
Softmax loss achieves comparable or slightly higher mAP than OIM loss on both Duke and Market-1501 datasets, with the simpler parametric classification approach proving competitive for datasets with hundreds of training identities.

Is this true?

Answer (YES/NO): NO